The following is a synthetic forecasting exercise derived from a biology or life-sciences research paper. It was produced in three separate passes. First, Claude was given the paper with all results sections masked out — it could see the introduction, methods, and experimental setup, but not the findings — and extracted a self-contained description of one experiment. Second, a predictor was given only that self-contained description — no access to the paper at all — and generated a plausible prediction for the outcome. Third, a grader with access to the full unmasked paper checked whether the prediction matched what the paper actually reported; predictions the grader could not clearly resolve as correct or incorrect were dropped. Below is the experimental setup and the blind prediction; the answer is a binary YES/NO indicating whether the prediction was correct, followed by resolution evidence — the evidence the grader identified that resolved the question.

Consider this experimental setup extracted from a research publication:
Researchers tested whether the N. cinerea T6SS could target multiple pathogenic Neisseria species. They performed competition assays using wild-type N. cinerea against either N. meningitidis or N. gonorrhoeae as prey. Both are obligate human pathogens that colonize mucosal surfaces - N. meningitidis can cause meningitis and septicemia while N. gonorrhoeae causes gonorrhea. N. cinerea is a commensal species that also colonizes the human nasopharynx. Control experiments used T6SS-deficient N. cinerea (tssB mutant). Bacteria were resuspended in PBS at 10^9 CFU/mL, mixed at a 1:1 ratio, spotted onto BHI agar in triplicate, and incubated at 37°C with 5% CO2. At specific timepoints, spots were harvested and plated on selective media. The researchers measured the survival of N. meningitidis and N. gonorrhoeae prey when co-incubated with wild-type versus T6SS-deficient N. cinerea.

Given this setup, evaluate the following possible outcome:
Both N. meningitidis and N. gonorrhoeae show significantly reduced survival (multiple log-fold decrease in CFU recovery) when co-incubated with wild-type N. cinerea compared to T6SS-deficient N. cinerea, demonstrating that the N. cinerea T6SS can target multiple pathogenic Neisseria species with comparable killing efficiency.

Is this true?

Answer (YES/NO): NO